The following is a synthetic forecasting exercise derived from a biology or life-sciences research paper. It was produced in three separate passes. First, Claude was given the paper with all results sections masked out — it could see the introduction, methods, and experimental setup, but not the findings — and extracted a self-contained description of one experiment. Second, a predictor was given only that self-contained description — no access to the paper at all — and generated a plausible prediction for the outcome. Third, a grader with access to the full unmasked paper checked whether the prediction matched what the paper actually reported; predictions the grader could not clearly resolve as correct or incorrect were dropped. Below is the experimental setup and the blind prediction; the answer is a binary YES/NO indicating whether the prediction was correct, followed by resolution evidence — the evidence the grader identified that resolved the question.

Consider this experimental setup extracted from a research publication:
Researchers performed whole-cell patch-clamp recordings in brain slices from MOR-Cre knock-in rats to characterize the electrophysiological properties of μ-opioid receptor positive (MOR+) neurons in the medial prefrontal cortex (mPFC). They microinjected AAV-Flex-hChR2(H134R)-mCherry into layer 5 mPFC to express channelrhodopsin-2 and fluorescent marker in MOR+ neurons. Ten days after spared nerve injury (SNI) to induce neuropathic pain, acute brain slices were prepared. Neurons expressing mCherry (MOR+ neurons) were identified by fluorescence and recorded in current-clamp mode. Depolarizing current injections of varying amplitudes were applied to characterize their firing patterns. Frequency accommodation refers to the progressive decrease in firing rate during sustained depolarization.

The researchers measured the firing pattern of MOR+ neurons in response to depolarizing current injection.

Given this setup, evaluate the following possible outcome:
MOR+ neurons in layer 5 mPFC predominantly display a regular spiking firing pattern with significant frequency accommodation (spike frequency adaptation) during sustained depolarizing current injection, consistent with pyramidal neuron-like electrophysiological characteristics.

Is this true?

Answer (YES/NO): NO